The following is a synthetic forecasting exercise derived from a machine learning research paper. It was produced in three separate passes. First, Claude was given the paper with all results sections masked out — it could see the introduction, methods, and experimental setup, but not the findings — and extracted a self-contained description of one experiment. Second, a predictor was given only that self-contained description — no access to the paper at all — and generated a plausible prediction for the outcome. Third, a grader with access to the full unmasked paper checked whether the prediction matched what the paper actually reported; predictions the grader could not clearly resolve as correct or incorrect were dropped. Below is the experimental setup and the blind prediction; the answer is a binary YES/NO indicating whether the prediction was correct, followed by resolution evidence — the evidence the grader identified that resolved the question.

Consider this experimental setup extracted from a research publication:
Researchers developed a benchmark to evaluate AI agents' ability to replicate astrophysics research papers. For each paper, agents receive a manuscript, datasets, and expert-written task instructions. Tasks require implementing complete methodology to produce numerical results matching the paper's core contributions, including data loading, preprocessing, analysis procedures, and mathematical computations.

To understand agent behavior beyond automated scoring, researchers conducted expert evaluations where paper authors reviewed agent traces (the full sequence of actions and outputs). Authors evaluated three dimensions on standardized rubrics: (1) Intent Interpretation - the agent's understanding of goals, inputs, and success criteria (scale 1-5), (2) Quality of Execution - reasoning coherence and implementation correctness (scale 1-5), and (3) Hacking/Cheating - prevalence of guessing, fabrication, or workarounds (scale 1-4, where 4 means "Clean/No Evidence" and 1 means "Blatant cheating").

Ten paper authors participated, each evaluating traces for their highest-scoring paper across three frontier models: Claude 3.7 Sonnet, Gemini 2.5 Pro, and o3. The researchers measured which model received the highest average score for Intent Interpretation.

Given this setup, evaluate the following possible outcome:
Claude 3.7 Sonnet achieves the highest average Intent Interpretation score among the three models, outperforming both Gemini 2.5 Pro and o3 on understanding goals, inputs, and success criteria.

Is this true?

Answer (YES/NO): YES